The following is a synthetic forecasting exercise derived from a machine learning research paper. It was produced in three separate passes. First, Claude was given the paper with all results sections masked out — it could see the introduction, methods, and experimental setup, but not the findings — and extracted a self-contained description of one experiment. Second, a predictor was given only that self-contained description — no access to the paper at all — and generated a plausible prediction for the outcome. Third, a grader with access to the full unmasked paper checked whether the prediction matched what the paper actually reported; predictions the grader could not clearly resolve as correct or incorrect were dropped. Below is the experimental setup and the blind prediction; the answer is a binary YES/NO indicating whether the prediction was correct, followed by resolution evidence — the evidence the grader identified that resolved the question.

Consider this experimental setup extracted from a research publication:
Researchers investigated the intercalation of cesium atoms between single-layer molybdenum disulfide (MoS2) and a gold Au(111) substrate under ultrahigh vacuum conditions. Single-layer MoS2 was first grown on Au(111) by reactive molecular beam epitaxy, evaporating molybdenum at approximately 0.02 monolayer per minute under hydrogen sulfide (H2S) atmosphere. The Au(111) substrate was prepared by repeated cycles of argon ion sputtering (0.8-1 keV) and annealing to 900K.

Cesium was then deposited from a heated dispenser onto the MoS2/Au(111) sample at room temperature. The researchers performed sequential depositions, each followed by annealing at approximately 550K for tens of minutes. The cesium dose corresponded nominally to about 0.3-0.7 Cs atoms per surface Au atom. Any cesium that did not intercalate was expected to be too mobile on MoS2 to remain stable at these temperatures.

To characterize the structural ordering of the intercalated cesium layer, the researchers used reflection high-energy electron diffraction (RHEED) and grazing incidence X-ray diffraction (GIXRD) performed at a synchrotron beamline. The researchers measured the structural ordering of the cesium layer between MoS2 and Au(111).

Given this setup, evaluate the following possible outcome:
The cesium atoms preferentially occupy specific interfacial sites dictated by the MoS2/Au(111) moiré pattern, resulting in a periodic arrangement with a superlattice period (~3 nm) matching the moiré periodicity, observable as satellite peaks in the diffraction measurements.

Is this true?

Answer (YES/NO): NO